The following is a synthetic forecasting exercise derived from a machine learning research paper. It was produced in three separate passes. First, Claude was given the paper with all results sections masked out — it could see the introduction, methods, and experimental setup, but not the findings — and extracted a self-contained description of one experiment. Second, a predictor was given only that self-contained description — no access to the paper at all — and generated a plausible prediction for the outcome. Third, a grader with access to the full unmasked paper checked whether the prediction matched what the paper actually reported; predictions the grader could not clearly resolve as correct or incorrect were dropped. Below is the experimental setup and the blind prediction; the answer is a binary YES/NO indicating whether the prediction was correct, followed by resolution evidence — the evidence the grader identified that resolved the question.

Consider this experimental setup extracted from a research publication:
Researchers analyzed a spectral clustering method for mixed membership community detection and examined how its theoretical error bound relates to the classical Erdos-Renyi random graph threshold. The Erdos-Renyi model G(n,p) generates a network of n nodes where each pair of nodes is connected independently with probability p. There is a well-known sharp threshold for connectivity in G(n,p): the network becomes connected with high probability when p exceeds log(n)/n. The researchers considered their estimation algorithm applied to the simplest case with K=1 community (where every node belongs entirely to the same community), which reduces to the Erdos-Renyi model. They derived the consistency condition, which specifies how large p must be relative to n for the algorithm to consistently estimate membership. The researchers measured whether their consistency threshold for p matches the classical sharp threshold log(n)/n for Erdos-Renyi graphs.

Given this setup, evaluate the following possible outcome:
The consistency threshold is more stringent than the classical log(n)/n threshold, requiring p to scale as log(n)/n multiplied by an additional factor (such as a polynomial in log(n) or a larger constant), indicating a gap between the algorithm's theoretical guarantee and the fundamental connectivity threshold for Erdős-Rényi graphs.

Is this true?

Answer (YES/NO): NO